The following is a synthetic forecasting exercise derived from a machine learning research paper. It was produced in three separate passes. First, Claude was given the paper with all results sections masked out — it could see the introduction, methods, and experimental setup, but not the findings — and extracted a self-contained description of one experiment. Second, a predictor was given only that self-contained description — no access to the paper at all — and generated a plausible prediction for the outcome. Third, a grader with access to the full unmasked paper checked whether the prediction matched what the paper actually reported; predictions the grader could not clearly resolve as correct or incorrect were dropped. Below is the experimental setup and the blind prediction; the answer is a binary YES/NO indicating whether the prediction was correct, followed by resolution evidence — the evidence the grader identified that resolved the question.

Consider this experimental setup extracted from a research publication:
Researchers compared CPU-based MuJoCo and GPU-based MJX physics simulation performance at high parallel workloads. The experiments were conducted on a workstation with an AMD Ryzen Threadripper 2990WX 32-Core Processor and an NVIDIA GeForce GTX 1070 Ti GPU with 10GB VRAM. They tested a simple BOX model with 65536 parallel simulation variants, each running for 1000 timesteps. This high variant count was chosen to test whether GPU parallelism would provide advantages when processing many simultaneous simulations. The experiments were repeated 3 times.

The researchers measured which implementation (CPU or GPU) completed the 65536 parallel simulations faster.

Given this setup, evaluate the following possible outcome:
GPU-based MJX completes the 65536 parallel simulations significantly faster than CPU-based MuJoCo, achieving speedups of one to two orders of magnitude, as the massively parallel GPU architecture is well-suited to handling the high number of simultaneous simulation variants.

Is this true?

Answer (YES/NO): NO